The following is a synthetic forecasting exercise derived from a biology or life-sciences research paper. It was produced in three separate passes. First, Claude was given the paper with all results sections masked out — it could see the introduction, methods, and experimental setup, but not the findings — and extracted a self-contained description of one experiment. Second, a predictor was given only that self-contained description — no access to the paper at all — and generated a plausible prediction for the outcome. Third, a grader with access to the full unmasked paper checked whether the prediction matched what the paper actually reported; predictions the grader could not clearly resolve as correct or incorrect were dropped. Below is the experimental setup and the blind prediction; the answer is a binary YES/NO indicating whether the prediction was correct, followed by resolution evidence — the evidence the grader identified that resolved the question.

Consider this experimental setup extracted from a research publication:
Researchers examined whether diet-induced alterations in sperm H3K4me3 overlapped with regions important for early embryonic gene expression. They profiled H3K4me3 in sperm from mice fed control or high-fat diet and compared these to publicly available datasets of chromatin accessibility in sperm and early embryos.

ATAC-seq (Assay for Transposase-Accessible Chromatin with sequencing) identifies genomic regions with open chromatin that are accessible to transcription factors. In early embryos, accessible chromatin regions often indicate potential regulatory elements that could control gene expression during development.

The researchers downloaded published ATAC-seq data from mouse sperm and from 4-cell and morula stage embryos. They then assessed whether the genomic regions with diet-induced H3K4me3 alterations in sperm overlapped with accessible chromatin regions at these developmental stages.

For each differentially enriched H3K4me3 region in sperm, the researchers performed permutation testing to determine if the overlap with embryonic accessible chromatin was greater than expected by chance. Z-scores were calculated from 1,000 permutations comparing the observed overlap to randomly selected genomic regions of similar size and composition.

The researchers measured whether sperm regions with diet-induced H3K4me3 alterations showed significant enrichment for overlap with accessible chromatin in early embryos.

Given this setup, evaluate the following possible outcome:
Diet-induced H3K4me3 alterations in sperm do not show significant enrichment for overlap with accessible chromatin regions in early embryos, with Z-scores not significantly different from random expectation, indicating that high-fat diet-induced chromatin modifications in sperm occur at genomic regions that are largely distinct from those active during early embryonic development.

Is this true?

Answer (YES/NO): NO